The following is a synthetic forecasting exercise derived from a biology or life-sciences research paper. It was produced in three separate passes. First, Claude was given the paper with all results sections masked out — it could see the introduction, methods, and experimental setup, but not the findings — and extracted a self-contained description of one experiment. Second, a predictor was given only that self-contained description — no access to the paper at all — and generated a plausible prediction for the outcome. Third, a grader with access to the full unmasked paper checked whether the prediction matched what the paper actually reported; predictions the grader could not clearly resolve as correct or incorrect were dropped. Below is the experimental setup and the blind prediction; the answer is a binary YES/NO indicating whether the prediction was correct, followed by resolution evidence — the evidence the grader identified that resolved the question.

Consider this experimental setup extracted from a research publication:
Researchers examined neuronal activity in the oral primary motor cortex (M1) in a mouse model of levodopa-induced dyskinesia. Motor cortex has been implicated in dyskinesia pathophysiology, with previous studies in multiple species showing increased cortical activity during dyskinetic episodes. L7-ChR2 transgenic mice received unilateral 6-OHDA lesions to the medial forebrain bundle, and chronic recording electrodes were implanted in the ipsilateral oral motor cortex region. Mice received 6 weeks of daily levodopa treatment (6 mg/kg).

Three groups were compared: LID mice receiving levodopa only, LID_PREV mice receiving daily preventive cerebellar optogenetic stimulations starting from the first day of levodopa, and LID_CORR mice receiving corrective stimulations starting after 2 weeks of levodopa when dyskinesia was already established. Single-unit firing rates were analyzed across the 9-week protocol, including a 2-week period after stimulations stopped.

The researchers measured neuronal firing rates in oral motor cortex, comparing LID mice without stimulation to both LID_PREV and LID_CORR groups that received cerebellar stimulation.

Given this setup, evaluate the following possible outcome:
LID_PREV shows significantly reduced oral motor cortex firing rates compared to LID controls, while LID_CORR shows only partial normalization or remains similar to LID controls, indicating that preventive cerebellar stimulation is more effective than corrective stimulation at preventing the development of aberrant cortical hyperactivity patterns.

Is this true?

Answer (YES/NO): YES